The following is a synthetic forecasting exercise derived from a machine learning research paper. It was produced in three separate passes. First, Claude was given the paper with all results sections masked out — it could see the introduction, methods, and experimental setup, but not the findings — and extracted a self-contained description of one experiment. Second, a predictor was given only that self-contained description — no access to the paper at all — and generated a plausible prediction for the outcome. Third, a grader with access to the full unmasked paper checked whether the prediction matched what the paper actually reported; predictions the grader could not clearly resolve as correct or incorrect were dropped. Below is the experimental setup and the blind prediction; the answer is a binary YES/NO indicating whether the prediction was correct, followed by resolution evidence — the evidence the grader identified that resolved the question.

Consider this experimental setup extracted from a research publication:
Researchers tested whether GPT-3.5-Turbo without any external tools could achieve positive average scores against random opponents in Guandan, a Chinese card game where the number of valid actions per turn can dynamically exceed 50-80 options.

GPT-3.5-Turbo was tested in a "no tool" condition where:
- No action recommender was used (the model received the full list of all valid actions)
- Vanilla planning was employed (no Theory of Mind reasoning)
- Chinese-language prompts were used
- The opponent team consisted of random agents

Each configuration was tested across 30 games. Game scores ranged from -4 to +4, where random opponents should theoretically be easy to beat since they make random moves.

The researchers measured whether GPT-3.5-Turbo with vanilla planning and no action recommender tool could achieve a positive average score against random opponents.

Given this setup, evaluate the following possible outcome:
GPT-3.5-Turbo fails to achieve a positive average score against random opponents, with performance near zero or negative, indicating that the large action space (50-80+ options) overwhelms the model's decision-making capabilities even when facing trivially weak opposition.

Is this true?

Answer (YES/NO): YES